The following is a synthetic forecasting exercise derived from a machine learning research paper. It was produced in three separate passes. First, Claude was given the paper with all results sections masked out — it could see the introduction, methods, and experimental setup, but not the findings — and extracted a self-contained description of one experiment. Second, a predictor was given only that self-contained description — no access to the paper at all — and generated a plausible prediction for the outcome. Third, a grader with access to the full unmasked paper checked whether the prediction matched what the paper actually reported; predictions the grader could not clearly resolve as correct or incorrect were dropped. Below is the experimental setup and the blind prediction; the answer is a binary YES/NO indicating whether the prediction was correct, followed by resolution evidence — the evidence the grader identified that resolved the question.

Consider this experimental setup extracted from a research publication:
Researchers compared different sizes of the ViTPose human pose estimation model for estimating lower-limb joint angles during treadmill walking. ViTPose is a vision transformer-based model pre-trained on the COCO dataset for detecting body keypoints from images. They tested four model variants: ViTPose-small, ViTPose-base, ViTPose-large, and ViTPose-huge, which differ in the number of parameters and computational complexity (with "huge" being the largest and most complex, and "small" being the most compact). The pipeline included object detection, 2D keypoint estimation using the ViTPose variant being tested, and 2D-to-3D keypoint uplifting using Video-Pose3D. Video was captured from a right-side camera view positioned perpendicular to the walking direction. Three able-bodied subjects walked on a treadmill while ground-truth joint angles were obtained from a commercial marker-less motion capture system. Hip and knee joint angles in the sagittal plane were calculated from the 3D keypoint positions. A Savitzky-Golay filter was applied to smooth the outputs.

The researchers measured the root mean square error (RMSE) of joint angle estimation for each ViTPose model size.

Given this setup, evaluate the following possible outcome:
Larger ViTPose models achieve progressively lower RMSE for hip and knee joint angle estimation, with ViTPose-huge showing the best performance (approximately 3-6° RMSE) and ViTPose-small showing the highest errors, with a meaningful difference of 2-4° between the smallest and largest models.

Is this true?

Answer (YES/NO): NO